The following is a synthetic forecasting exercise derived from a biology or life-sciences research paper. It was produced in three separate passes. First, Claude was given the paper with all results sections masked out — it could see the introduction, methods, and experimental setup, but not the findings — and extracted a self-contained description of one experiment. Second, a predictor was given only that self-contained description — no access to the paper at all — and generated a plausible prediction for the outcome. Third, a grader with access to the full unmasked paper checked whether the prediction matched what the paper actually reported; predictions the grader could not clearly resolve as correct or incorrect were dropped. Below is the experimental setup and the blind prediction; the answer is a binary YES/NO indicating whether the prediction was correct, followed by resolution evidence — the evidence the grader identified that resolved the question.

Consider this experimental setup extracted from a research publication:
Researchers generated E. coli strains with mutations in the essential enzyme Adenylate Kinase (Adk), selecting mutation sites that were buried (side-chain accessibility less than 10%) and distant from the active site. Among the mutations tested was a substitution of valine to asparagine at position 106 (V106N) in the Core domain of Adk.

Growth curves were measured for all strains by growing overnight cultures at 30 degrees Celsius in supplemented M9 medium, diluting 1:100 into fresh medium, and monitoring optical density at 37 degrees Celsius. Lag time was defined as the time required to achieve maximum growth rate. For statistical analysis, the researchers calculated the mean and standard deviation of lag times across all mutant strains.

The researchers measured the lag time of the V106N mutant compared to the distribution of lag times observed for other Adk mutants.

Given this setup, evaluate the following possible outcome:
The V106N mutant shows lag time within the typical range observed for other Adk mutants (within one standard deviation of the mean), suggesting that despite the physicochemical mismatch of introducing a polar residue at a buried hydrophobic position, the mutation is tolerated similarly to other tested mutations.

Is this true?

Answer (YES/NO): NO